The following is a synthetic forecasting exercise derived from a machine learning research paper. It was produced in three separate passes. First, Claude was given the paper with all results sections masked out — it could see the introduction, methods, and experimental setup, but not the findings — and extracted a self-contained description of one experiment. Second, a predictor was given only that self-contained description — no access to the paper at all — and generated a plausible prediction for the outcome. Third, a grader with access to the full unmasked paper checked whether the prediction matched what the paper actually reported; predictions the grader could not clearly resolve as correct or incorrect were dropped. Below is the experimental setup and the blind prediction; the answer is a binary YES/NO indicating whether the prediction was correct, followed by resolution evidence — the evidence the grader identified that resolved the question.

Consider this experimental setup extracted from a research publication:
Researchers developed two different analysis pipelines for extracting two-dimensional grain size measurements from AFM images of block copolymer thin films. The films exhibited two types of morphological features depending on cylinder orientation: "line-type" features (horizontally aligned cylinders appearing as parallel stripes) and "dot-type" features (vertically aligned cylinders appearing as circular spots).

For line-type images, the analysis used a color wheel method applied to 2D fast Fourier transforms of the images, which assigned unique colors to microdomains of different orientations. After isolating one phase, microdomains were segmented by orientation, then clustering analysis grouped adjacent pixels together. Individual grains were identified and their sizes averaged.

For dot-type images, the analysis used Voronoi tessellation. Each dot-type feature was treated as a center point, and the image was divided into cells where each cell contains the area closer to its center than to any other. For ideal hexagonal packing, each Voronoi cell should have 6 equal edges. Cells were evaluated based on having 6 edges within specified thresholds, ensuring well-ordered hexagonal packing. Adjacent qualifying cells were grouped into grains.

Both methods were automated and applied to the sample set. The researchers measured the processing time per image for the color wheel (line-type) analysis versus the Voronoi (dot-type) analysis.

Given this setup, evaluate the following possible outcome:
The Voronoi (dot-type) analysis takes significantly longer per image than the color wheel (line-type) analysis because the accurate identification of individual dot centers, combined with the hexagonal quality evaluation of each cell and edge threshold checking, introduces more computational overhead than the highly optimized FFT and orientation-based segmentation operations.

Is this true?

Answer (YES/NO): NO